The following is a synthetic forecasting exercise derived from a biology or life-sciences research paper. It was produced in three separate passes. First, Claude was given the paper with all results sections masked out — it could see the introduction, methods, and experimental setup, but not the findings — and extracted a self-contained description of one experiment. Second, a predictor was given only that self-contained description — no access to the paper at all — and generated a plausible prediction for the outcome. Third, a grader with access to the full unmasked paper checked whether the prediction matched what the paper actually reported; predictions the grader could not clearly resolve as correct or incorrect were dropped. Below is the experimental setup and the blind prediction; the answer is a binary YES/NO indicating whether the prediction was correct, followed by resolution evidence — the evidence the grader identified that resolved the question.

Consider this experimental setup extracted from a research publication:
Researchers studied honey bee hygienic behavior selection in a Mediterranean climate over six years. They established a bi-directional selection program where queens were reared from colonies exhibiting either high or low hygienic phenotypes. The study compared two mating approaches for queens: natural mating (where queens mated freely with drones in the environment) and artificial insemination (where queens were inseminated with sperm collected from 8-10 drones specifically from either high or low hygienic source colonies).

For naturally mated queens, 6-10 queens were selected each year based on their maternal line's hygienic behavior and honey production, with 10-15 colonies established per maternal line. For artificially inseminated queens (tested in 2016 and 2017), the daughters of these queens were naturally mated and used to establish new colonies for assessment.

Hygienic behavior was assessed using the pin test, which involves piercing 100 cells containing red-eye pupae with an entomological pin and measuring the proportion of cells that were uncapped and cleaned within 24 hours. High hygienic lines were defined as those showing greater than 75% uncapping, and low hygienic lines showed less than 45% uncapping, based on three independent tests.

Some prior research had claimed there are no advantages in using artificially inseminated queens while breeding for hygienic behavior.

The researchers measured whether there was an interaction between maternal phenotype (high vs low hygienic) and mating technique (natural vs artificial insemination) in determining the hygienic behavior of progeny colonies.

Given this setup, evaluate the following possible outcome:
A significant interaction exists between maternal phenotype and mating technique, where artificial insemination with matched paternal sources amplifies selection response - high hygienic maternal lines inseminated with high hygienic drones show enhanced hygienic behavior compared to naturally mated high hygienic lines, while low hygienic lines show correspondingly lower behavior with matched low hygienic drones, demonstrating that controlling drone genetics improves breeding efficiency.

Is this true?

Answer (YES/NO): NO